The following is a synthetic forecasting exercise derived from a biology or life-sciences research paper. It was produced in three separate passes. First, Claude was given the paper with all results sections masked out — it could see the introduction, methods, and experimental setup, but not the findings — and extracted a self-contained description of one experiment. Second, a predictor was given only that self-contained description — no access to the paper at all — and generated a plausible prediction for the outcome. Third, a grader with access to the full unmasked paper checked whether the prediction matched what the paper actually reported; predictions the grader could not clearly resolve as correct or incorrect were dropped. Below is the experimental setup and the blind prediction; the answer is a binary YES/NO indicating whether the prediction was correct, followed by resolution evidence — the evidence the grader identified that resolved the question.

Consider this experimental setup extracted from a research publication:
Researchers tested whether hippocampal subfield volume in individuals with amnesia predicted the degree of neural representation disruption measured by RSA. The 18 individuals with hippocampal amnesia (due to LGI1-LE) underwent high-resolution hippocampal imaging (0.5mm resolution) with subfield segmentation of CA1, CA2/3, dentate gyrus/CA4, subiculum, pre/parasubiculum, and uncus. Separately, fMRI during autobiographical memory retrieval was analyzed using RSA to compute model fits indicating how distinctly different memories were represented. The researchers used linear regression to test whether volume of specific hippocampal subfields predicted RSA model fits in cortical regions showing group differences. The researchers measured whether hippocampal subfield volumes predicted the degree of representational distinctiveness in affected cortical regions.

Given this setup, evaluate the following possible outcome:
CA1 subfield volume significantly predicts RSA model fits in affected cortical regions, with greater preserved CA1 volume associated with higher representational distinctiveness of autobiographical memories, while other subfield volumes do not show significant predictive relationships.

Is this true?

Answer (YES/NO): NO